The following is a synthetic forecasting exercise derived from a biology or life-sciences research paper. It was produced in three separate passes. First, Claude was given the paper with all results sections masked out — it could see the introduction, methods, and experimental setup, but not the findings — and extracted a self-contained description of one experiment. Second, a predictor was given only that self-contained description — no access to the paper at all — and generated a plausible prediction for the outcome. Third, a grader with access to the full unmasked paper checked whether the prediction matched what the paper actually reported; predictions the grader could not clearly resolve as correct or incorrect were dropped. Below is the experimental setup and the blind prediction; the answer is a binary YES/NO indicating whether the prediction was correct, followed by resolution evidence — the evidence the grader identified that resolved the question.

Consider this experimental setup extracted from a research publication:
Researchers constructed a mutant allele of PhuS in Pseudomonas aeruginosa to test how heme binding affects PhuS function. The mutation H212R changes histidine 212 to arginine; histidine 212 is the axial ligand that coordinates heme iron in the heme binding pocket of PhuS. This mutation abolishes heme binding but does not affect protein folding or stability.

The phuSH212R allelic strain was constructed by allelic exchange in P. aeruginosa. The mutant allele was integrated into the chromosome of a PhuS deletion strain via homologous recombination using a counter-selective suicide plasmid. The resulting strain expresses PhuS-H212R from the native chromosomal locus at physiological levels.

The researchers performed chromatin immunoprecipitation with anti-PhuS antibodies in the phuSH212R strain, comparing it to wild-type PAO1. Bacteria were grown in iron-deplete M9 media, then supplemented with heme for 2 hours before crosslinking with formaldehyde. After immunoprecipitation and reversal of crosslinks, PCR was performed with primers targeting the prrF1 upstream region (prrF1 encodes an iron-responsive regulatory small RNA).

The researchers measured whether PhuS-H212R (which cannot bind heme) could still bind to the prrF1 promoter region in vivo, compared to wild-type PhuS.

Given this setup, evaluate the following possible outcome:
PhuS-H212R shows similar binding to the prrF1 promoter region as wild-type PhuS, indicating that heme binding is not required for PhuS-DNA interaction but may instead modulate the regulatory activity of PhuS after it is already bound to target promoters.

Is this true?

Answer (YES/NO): NO